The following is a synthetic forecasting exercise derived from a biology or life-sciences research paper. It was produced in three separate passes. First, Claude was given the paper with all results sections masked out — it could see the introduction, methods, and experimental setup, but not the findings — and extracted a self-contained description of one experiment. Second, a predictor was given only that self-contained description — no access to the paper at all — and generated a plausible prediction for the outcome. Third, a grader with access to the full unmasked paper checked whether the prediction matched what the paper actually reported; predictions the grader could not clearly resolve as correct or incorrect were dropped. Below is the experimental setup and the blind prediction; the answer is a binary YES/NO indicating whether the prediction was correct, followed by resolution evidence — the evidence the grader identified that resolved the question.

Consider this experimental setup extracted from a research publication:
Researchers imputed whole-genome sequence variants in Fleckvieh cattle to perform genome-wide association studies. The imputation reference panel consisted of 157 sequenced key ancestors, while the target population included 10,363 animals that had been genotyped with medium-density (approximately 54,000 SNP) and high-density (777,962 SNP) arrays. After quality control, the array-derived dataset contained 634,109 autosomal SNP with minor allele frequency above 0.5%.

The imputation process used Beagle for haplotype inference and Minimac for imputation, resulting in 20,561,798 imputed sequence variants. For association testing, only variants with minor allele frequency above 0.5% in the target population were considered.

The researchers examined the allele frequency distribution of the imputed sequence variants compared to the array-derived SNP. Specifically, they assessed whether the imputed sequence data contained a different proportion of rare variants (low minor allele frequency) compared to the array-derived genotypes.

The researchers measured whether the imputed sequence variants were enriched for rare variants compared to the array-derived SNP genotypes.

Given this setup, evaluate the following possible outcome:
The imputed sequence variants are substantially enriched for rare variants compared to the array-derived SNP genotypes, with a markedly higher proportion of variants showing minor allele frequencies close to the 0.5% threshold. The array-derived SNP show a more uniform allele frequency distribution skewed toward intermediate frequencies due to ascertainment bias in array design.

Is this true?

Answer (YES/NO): YES